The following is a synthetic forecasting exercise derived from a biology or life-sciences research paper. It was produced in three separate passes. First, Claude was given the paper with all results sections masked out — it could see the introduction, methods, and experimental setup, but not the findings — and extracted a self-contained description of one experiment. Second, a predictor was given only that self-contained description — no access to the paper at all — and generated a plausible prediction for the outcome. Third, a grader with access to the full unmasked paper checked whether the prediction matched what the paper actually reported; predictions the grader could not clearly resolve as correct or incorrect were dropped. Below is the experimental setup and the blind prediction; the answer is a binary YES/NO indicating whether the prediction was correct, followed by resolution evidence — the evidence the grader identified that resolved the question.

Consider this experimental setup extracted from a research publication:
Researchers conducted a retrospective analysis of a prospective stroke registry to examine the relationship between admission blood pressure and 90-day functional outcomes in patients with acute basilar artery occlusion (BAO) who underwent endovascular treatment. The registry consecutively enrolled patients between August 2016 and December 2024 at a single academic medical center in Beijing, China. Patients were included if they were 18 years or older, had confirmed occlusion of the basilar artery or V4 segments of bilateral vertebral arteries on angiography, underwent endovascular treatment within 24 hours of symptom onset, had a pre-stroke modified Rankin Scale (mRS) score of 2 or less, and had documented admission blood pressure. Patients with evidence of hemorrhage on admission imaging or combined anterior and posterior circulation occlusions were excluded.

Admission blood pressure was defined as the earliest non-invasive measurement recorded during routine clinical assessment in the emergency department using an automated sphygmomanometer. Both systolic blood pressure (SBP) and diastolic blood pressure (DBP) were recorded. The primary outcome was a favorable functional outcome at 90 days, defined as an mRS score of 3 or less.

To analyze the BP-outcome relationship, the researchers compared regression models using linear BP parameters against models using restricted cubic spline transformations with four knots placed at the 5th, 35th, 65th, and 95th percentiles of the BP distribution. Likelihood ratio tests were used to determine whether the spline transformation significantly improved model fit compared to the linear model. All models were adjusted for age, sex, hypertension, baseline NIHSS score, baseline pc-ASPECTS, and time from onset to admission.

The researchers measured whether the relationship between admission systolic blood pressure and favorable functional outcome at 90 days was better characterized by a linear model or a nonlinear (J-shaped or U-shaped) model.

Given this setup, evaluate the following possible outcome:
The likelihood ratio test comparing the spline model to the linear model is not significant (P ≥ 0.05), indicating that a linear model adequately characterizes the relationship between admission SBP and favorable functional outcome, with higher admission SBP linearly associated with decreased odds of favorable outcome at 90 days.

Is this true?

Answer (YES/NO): NO